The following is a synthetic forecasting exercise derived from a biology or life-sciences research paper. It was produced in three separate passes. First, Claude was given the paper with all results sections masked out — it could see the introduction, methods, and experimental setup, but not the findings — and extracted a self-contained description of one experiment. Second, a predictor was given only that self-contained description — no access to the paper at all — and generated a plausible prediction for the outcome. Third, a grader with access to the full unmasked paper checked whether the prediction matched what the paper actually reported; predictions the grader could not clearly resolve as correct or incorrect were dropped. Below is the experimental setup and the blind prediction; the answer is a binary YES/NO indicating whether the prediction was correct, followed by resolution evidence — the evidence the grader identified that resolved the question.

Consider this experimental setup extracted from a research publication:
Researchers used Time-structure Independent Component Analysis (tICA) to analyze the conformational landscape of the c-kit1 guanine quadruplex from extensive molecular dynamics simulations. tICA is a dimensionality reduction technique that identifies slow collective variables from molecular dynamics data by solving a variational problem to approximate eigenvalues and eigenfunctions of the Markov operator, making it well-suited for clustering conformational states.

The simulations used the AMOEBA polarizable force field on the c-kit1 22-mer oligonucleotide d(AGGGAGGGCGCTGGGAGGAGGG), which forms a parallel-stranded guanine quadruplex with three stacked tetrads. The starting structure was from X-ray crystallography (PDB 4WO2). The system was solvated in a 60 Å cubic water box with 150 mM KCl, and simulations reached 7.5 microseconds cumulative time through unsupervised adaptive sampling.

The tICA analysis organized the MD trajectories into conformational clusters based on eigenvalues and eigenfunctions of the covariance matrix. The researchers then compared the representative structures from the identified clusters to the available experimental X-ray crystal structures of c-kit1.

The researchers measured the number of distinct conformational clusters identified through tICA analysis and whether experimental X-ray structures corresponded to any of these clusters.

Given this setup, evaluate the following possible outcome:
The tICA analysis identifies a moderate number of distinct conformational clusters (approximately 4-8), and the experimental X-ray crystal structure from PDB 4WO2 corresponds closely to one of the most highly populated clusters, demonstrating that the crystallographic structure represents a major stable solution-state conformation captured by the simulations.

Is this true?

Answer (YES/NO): YES